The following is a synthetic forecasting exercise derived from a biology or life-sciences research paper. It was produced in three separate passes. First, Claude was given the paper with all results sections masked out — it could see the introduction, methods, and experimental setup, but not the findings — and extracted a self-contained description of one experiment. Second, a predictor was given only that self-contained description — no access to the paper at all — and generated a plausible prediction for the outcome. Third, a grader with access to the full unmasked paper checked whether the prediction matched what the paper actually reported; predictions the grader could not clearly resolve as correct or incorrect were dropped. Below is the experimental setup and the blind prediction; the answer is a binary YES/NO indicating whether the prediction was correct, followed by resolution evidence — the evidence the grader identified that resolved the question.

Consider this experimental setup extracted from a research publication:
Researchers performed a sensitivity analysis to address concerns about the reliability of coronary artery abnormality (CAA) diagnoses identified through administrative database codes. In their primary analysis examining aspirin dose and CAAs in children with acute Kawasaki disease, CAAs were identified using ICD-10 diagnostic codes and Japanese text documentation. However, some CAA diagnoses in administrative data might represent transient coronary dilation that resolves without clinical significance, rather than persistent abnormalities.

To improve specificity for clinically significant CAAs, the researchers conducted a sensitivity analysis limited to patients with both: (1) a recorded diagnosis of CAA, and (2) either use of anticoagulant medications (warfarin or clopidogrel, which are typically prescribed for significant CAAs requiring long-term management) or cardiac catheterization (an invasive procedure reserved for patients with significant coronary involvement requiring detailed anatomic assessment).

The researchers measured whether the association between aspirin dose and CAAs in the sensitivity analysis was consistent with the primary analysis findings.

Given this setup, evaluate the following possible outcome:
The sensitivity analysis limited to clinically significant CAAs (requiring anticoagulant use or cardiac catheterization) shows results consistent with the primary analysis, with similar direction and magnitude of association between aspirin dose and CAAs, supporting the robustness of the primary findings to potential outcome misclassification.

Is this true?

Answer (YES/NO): NO